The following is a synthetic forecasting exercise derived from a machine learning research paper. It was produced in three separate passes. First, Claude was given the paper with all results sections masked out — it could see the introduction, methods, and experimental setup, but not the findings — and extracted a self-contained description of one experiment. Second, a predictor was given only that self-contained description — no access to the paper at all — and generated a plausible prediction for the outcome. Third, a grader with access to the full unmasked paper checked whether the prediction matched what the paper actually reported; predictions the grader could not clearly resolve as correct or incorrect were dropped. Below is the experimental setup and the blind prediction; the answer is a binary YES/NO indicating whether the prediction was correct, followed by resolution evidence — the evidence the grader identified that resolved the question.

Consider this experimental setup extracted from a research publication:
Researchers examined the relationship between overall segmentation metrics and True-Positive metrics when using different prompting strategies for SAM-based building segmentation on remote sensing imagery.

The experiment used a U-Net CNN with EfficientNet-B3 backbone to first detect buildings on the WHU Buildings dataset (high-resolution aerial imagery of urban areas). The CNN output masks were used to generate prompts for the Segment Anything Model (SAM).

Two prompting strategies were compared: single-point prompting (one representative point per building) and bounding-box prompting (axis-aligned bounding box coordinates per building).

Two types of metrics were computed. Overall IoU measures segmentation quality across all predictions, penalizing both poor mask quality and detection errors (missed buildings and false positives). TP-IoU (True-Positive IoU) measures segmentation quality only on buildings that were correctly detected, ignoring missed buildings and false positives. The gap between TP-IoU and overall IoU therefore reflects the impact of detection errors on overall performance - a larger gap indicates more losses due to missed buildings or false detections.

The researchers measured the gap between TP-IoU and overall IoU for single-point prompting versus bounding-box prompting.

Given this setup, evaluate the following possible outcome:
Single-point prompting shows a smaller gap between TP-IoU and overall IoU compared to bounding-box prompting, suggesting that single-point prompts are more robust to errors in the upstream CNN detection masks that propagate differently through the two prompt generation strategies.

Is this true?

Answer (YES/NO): NO